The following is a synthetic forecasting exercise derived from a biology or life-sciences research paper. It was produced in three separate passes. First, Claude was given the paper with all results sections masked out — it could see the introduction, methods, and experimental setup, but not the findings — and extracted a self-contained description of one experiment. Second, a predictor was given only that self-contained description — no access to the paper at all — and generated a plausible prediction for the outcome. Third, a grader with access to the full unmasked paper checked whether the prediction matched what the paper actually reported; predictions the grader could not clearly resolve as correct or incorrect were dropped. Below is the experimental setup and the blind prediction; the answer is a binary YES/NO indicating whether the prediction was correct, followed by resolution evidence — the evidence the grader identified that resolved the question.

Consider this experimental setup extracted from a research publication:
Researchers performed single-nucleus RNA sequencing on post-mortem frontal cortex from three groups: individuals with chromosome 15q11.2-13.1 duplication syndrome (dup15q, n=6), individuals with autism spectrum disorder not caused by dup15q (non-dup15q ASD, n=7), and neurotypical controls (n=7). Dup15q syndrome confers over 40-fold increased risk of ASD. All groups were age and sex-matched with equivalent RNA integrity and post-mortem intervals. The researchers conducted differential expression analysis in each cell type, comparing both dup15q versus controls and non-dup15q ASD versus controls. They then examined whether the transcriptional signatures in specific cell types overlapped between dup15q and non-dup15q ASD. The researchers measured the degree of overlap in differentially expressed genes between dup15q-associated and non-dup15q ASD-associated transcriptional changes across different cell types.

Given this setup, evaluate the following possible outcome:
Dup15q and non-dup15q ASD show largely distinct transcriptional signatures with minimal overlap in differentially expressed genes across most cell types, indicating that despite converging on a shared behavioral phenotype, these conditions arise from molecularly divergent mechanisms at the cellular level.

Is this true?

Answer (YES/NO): NO